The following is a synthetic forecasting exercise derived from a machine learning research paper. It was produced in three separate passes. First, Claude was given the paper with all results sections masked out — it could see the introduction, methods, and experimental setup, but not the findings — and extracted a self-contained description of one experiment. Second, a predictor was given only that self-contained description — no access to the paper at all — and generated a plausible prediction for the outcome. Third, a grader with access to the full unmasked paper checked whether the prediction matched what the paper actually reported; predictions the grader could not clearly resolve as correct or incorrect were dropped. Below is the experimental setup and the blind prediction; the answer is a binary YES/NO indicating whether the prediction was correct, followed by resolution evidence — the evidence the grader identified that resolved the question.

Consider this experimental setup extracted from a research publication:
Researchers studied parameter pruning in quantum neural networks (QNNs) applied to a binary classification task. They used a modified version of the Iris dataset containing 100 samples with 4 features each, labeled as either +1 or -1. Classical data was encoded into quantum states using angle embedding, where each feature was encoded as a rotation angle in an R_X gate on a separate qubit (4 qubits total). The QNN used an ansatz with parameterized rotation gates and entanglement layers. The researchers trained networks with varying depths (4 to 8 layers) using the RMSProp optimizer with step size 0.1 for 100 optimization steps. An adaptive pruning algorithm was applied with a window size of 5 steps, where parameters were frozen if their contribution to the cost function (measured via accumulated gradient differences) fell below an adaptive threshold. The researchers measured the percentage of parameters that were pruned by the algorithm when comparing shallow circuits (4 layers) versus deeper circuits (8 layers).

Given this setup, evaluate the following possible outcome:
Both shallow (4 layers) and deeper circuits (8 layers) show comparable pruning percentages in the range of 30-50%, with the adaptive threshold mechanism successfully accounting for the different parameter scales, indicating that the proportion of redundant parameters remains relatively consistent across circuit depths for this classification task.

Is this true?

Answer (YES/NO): NO